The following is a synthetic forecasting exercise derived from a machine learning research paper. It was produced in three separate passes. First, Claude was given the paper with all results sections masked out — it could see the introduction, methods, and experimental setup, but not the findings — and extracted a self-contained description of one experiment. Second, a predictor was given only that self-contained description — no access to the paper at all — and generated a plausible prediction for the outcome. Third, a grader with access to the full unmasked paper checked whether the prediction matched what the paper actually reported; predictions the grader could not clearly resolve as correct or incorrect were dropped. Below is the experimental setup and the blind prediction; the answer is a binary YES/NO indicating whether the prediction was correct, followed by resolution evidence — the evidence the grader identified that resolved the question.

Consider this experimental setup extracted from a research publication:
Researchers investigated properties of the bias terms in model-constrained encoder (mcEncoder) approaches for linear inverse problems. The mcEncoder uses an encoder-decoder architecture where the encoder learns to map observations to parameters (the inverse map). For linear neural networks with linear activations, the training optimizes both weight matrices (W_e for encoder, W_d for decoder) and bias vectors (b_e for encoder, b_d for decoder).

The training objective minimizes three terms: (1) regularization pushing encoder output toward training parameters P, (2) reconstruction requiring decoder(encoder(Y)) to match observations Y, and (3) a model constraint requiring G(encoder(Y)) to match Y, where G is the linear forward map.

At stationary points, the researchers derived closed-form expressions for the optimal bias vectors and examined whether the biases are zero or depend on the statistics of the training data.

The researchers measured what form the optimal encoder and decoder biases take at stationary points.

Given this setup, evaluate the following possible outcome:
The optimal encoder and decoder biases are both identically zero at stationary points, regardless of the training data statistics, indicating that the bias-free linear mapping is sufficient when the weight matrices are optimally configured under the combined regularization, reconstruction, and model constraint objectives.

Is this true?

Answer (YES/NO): NO